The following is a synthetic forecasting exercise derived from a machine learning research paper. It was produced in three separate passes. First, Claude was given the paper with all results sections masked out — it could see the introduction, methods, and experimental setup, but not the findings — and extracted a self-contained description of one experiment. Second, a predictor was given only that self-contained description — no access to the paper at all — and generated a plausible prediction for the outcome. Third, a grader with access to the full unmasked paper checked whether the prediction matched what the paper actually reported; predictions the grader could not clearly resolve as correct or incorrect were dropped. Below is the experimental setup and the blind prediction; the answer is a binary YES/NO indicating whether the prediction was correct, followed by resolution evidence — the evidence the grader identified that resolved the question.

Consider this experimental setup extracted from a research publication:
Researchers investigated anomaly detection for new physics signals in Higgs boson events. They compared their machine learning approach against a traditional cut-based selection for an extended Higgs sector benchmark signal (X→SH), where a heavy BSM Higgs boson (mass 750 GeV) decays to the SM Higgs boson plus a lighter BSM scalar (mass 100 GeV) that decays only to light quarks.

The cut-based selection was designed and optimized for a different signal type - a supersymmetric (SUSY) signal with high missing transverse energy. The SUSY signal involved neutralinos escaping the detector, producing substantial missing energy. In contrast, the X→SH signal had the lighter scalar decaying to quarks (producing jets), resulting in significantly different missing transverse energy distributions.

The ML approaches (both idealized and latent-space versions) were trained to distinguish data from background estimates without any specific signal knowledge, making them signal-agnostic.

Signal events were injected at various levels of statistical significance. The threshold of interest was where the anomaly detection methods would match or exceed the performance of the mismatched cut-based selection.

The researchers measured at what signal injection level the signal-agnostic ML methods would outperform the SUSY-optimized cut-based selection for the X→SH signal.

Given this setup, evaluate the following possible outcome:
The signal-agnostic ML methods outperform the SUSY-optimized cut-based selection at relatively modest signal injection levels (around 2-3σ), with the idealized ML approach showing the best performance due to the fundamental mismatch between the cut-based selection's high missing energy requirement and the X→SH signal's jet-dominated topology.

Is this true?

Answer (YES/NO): NO